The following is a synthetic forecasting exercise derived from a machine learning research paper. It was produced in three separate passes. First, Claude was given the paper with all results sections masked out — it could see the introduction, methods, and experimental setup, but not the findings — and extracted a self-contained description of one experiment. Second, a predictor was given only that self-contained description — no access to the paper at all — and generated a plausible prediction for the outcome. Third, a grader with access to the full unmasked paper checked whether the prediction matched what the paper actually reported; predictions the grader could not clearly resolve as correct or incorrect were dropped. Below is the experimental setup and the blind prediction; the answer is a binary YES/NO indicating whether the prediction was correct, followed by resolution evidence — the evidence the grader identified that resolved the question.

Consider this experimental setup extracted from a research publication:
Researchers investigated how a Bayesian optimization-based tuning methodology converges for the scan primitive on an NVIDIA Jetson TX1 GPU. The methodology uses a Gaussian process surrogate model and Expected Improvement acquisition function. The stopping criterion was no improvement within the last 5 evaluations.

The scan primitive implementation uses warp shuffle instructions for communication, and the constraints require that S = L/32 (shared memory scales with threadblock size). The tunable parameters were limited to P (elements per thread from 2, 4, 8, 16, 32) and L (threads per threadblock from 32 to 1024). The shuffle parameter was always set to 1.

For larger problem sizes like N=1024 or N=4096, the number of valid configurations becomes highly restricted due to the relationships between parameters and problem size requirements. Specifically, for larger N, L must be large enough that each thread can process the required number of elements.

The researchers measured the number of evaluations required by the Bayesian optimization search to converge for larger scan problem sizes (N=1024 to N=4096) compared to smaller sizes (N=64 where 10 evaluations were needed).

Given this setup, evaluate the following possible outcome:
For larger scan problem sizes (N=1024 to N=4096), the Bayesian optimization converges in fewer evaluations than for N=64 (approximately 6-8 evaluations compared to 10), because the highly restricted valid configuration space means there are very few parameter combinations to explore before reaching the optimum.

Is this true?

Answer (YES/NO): NO